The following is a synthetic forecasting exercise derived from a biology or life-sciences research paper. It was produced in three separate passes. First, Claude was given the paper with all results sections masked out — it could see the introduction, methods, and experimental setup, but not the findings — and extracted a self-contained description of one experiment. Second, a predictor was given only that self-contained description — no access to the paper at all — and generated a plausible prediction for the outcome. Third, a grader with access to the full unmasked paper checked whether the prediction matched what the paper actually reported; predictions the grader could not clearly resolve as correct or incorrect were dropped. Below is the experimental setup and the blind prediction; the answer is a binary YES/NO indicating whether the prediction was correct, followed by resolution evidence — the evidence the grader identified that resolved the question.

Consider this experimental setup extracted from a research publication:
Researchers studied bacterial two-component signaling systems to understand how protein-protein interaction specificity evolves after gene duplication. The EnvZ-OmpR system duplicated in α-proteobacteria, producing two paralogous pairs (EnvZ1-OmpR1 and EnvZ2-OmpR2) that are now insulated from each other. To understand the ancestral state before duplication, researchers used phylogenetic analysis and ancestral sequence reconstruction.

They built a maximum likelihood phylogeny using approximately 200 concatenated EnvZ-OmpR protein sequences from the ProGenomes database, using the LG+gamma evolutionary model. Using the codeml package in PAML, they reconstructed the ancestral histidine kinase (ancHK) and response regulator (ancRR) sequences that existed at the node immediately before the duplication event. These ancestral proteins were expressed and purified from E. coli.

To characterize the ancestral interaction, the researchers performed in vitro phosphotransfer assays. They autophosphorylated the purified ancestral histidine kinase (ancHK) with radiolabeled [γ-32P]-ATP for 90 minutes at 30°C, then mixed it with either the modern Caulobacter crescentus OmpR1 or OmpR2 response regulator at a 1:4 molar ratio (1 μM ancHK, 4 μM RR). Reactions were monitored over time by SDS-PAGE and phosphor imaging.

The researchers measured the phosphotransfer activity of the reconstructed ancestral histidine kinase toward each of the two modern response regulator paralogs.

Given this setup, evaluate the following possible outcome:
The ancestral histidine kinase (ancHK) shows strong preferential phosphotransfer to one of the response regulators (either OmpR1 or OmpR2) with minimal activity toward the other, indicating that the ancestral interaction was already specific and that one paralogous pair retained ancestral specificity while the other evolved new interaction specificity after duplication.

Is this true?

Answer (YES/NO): NO